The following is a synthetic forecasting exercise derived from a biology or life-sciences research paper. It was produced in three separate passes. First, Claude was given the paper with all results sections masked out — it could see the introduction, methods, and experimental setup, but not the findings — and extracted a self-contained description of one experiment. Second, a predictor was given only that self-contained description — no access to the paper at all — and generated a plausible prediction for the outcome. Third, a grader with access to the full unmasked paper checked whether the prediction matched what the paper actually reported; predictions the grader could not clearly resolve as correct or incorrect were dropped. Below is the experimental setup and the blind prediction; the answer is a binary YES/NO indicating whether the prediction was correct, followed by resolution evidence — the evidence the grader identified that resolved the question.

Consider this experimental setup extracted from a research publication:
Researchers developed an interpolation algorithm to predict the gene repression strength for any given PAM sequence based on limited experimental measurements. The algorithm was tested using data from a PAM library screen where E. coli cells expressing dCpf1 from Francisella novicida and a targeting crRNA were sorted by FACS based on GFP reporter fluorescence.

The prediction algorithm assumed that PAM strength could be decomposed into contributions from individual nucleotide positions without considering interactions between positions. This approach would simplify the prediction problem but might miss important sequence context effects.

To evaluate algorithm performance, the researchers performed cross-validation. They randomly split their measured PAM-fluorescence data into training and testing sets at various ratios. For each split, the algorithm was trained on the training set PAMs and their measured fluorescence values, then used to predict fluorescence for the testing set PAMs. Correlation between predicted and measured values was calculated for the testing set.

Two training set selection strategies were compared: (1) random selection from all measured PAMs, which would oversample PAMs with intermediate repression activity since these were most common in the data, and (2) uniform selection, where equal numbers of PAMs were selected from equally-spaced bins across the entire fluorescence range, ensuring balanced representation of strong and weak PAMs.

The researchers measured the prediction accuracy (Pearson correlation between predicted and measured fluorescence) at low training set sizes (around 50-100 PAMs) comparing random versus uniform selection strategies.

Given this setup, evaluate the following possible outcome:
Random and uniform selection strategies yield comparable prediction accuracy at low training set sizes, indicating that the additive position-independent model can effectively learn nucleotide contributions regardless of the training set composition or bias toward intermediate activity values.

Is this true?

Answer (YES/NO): NO